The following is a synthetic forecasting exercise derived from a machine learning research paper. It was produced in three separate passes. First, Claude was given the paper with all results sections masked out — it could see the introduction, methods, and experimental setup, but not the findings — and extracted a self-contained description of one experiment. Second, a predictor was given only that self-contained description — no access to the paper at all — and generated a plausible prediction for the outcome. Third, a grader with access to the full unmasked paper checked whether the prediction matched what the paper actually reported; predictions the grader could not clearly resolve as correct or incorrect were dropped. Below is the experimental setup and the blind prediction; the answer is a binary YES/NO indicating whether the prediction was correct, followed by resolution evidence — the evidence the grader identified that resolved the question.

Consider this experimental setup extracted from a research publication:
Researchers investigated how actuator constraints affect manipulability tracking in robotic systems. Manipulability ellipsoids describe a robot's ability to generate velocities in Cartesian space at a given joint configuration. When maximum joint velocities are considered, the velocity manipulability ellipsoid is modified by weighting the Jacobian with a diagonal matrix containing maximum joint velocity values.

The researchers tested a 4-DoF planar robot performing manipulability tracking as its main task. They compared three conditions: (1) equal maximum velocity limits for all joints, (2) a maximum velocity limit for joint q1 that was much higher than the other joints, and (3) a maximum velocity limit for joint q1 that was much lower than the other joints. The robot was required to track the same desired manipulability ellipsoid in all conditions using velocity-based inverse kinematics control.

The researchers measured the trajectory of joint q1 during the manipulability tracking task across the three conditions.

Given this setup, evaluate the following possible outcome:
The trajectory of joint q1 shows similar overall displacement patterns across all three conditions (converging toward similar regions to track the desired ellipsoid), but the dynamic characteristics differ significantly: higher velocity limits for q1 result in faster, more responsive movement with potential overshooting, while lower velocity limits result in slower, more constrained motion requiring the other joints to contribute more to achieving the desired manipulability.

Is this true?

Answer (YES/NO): NO